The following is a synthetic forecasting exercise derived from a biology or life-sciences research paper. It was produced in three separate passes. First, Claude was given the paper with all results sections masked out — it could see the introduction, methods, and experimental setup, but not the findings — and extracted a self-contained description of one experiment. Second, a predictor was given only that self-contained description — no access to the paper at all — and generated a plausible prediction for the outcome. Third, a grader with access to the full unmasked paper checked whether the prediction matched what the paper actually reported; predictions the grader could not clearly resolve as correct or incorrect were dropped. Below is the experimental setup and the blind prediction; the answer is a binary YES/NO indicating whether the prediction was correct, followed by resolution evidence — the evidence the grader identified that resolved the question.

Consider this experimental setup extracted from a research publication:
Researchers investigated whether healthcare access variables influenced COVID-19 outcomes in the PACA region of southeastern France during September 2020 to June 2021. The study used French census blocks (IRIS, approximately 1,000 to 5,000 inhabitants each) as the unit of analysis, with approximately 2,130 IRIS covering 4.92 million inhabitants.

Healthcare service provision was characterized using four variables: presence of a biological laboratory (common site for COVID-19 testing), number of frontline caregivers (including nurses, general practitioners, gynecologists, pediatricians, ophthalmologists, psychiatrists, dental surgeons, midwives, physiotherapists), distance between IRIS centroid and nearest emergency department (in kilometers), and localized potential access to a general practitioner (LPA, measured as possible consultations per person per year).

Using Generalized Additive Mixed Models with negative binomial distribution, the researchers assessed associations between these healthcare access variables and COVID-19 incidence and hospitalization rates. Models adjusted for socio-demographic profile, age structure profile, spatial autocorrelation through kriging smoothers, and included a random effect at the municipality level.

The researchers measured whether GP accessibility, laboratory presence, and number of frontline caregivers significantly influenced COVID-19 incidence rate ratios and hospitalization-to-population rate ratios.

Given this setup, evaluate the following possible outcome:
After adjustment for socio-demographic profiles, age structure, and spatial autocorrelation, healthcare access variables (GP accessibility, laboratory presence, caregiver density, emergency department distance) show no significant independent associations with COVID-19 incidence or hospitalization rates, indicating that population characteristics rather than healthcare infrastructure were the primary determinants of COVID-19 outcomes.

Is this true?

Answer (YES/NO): NO